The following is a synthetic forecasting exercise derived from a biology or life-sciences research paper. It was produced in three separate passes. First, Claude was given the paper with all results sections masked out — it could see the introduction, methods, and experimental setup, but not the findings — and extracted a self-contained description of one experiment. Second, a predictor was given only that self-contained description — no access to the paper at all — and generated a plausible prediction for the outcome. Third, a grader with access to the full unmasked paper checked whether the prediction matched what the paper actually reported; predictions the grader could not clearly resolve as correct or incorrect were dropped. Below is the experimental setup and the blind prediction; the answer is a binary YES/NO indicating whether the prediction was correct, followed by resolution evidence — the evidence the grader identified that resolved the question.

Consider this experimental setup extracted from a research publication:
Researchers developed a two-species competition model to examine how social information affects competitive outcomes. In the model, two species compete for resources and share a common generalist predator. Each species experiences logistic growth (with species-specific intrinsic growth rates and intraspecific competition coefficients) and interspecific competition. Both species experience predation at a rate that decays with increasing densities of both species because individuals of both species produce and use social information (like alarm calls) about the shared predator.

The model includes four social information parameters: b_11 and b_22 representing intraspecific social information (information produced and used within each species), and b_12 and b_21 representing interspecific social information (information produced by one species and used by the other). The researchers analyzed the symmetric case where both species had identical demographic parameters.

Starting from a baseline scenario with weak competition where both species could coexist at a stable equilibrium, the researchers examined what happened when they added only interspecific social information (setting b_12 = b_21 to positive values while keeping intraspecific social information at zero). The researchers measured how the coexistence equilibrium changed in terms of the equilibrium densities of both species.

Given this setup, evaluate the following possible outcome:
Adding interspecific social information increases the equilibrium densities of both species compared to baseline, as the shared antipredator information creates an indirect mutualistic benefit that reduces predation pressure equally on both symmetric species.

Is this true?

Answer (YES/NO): YES